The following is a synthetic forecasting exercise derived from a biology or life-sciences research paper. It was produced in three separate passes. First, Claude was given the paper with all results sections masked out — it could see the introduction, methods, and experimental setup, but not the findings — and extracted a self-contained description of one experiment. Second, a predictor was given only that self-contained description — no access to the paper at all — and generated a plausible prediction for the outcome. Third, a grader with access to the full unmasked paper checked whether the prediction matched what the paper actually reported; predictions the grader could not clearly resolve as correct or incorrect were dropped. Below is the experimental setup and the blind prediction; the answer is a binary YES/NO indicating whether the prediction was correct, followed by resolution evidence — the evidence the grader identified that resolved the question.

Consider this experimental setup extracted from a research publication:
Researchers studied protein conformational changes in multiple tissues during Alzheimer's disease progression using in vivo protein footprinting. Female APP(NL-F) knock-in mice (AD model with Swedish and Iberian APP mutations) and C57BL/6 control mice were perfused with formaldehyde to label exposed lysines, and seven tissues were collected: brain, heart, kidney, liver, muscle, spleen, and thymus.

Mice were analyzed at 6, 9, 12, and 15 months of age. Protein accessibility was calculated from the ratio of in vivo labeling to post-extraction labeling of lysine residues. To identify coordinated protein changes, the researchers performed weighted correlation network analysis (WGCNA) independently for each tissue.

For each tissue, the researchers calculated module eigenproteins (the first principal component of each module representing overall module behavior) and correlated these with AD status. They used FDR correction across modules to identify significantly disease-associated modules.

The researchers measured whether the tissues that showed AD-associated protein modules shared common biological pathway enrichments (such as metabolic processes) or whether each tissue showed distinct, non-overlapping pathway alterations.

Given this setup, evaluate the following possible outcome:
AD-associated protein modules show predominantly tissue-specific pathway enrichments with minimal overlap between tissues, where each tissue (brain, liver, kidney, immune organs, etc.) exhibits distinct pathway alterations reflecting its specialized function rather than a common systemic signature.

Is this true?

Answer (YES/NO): NO